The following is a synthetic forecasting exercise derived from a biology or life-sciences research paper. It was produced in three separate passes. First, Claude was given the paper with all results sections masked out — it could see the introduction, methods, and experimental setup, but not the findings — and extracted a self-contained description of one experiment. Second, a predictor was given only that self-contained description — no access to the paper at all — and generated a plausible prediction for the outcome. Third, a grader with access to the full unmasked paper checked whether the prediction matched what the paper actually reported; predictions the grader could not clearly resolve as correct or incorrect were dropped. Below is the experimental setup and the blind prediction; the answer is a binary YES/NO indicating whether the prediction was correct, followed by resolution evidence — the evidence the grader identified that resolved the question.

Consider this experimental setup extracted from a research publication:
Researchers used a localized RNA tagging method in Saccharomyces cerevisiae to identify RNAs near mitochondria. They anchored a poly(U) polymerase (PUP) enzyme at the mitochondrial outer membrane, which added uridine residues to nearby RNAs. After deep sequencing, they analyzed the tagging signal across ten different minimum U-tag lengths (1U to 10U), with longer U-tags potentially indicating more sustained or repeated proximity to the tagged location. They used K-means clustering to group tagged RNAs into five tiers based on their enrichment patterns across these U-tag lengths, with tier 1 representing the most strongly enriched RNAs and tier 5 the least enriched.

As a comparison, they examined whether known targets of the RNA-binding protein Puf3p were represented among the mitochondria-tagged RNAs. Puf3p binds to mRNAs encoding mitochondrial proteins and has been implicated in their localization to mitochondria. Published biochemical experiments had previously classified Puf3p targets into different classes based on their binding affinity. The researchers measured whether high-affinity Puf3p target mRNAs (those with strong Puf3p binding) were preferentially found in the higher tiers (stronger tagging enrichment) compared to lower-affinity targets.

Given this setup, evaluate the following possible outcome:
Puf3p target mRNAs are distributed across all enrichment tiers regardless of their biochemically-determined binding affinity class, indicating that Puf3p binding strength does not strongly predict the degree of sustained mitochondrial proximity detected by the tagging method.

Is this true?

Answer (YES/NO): YES